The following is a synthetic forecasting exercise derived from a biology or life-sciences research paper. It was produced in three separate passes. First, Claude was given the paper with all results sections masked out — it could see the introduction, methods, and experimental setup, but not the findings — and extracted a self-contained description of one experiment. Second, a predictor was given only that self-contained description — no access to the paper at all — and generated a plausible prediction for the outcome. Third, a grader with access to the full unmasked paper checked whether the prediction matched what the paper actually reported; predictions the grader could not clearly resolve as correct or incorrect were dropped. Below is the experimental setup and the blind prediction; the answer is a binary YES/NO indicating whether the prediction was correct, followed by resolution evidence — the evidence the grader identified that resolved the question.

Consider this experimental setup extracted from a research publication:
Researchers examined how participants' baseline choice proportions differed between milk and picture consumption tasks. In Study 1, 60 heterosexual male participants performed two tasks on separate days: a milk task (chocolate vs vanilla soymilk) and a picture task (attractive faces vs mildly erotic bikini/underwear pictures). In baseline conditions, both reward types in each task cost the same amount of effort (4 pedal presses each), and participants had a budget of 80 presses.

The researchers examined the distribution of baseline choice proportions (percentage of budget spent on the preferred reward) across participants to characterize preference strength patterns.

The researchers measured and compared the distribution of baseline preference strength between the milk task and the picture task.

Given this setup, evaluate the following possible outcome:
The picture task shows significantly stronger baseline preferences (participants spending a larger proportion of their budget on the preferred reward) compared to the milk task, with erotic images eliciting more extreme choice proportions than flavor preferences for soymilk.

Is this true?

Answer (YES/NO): NO